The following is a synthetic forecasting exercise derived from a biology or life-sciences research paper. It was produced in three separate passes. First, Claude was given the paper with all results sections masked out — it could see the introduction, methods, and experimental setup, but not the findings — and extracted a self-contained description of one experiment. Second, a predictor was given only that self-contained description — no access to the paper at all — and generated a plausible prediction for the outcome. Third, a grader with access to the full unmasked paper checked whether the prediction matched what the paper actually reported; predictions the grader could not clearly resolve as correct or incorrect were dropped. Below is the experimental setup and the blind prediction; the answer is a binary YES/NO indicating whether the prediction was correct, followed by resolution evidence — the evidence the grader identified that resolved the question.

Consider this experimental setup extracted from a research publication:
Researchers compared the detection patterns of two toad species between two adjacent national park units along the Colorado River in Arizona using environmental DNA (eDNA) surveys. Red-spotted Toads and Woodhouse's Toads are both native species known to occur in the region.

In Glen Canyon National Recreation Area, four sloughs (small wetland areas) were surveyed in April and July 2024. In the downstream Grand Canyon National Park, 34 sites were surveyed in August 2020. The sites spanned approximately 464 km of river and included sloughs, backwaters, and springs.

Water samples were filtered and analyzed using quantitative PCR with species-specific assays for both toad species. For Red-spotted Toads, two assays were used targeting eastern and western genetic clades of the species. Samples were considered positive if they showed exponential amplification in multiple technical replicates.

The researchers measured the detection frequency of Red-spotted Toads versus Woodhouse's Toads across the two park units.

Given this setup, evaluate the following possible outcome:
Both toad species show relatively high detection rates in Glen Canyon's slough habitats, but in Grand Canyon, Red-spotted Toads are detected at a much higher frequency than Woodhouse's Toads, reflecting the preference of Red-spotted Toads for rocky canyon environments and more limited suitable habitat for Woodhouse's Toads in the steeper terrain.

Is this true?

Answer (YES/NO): NO